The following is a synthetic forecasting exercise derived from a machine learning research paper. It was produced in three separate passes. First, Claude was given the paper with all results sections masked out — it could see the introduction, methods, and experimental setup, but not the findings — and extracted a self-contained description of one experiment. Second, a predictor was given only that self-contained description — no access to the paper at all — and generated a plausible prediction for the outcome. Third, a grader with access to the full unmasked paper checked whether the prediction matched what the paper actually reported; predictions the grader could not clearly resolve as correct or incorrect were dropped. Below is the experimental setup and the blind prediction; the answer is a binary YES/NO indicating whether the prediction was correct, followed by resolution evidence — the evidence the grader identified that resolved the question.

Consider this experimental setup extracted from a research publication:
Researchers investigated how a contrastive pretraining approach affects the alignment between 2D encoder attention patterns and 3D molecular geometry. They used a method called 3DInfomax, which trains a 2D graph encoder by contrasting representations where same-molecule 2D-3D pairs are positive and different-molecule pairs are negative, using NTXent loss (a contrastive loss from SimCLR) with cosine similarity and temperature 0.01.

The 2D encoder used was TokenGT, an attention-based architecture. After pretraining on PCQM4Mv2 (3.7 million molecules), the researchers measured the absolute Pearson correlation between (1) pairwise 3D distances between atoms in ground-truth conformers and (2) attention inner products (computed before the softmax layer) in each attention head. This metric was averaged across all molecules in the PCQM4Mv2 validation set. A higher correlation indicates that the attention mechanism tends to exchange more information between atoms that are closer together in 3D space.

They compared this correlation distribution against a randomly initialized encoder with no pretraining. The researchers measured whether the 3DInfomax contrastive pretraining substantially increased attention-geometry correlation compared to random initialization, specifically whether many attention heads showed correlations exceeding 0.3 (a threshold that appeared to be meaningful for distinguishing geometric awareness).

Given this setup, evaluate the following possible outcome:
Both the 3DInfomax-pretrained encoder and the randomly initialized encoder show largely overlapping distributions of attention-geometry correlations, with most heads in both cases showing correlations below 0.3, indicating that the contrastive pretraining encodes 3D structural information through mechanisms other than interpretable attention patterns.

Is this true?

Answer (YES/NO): YES